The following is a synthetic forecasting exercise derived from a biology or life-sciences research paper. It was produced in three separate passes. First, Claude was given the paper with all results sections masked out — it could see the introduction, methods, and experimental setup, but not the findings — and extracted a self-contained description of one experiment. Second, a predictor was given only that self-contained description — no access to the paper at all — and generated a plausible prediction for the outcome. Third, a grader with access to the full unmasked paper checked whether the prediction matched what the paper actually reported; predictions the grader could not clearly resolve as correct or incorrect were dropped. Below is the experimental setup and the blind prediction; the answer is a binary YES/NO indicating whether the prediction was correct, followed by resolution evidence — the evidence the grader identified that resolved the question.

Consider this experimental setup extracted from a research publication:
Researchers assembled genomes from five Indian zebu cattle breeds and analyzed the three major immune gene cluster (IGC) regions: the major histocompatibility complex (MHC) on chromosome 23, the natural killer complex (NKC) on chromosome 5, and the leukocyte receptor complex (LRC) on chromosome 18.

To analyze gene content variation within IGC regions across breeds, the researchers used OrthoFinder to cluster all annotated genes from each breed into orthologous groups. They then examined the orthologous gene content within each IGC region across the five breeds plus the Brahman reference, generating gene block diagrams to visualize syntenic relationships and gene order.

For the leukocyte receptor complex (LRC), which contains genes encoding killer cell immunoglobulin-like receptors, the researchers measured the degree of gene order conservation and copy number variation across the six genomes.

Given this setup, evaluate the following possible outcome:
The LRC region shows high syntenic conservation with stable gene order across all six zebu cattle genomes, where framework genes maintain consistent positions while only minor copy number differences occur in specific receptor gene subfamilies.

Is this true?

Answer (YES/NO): NO